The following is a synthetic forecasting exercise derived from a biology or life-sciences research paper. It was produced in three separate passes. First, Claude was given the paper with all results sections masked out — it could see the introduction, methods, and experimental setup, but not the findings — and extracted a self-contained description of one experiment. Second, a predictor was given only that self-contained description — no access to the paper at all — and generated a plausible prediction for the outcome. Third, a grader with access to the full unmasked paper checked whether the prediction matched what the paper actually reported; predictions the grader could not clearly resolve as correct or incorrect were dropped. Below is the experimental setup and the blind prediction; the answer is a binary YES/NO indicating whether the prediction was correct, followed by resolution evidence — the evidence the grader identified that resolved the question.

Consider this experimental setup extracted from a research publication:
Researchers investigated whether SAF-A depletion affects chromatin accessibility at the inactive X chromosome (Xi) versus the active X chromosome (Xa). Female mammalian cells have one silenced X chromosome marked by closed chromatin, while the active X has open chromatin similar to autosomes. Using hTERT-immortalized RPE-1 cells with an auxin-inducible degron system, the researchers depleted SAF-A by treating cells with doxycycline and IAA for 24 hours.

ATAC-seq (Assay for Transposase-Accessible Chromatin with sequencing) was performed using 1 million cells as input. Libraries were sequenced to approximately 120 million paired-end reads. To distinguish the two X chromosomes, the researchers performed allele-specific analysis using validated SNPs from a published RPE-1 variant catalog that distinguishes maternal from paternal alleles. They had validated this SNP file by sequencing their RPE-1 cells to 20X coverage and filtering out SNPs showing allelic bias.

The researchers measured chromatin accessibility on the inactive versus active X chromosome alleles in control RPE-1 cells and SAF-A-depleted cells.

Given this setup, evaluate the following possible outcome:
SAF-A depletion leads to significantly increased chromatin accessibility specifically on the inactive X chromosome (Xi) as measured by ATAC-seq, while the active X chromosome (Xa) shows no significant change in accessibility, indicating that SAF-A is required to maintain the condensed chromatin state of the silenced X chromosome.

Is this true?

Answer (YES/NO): NO